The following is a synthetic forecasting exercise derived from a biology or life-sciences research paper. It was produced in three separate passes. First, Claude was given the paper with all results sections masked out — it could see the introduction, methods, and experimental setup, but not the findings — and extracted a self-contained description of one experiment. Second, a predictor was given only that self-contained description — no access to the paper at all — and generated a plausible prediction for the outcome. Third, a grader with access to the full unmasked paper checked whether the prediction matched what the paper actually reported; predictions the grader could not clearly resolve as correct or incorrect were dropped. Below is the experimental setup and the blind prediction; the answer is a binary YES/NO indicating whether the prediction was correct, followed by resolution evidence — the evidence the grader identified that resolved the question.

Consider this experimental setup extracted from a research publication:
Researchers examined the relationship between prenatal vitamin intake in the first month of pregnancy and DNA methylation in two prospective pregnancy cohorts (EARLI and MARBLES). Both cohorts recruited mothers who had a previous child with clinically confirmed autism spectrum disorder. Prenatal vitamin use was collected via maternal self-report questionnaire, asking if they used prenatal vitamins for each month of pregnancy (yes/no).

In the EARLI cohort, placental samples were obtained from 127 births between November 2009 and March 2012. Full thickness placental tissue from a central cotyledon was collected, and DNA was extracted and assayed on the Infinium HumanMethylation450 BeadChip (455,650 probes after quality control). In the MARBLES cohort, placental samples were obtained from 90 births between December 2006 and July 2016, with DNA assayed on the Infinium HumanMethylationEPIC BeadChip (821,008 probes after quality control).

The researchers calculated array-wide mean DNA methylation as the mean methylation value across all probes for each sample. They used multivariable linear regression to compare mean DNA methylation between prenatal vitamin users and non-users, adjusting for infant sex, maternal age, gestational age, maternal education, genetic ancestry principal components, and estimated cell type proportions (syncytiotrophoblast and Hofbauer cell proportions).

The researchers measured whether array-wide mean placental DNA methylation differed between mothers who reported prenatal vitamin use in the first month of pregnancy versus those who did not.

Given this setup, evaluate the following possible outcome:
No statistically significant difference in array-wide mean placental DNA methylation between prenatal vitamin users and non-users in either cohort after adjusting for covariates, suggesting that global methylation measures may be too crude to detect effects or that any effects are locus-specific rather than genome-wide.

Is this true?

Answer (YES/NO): NO